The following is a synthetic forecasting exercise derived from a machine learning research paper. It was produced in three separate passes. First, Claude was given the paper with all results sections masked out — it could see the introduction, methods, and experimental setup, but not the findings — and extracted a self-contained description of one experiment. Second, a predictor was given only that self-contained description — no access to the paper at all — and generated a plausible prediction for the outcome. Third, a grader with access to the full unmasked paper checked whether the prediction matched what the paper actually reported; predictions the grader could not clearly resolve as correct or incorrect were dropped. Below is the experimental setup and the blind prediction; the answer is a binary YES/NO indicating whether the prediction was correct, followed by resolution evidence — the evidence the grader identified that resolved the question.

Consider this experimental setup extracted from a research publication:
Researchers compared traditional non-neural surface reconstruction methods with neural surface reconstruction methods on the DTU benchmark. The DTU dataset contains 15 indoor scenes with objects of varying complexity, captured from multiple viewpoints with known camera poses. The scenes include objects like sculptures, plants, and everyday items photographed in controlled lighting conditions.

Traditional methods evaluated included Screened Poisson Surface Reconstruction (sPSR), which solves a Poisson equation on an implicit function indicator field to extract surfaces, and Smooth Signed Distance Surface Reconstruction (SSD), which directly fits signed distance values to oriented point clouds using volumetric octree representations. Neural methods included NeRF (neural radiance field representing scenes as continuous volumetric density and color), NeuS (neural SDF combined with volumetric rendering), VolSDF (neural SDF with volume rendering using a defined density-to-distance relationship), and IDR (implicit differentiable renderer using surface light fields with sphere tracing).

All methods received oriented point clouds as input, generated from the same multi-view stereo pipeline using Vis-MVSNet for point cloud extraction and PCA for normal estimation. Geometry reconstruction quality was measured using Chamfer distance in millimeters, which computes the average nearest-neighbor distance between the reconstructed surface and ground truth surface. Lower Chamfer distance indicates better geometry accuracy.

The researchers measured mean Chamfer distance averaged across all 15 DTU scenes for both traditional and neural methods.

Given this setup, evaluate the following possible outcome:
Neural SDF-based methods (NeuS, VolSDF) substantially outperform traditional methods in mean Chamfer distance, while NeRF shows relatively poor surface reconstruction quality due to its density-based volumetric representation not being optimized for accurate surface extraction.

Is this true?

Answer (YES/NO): NO